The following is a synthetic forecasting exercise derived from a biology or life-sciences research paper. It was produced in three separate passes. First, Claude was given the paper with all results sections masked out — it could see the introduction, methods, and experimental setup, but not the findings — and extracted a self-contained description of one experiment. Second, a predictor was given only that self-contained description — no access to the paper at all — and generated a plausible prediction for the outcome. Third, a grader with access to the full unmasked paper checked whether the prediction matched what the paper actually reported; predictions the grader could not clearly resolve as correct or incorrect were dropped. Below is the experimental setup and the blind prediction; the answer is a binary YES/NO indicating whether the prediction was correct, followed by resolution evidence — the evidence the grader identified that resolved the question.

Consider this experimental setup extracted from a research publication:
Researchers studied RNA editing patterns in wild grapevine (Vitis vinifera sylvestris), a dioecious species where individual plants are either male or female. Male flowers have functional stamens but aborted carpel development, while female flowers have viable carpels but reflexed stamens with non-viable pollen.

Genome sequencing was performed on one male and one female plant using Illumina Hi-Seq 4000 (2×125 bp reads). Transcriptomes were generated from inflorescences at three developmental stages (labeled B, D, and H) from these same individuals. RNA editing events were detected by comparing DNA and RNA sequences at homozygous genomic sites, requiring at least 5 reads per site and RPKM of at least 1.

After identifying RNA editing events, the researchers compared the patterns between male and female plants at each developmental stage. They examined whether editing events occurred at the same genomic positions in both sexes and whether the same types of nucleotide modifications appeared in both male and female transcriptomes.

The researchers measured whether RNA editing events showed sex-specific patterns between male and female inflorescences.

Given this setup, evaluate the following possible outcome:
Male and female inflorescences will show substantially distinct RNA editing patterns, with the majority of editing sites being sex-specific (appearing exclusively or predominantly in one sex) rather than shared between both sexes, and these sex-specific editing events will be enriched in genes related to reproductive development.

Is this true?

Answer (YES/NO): NO